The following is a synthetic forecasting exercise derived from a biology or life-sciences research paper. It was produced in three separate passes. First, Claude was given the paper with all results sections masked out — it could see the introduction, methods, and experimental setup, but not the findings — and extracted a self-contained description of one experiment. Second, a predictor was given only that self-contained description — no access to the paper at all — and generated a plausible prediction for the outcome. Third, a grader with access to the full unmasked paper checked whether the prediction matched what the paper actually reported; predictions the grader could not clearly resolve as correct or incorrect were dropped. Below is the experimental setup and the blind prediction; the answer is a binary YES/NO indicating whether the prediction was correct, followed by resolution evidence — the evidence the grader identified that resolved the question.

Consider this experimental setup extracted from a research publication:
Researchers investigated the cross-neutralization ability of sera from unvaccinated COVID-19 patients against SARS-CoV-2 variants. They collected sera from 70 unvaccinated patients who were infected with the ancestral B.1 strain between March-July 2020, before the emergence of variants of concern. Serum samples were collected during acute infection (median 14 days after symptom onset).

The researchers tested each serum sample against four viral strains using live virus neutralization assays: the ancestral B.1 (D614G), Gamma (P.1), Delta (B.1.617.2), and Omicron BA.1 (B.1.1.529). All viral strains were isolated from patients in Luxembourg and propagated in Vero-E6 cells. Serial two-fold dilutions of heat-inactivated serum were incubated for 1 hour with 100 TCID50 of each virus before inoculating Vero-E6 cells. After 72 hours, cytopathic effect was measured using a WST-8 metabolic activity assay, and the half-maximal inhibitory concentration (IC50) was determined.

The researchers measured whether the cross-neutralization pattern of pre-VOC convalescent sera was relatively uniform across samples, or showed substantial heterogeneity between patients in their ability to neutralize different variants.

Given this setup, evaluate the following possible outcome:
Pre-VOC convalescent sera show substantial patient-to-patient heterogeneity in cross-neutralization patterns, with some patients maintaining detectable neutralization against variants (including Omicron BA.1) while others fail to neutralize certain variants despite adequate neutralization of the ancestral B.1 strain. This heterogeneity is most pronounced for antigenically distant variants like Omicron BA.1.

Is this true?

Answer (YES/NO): NO